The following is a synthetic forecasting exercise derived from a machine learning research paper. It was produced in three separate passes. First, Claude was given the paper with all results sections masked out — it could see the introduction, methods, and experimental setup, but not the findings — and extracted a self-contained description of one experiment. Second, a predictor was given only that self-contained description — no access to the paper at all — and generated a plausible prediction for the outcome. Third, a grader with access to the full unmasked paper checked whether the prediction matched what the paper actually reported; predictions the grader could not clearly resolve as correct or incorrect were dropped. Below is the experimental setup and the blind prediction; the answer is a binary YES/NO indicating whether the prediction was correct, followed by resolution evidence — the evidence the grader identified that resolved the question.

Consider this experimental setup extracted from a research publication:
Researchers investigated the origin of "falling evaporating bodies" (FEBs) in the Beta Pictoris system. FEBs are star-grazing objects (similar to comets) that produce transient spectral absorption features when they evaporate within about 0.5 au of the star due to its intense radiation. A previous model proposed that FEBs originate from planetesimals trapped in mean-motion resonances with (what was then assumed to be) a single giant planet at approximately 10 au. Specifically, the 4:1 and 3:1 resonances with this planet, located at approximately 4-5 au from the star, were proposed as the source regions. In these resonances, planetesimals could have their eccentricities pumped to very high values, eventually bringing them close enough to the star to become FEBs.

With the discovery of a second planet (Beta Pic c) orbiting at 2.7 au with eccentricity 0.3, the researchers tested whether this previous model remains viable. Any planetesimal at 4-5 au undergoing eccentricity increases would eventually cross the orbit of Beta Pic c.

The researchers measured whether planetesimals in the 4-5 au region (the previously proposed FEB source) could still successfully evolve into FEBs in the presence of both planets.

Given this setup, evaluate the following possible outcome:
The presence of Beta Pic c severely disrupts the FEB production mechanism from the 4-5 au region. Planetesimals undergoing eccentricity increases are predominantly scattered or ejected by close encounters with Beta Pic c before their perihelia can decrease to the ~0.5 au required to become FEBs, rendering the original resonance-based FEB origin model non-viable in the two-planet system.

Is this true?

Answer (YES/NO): YES